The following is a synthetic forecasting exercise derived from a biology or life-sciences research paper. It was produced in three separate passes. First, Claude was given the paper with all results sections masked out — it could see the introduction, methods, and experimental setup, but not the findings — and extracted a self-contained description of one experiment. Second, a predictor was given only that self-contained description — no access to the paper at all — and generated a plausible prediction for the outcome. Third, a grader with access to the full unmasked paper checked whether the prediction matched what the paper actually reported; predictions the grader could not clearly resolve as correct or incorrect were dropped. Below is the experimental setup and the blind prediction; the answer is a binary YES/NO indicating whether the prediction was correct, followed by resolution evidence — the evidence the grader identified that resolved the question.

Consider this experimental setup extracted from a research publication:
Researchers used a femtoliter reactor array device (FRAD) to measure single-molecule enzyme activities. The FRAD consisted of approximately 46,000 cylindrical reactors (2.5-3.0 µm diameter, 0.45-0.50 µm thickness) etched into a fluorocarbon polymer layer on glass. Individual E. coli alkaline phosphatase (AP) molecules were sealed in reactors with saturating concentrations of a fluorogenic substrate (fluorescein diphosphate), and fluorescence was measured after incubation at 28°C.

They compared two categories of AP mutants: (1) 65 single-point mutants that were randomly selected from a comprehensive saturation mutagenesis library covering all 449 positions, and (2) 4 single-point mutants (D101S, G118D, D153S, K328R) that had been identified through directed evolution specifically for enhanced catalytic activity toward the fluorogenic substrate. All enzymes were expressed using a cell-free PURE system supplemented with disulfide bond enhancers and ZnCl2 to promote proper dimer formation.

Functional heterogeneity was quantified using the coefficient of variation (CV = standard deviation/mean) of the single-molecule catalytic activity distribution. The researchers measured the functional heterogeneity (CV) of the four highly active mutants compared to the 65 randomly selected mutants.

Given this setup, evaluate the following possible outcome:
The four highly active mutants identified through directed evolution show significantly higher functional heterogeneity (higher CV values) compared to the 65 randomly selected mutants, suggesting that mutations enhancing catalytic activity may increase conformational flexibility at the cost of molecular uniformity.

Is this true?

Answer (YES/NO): NO